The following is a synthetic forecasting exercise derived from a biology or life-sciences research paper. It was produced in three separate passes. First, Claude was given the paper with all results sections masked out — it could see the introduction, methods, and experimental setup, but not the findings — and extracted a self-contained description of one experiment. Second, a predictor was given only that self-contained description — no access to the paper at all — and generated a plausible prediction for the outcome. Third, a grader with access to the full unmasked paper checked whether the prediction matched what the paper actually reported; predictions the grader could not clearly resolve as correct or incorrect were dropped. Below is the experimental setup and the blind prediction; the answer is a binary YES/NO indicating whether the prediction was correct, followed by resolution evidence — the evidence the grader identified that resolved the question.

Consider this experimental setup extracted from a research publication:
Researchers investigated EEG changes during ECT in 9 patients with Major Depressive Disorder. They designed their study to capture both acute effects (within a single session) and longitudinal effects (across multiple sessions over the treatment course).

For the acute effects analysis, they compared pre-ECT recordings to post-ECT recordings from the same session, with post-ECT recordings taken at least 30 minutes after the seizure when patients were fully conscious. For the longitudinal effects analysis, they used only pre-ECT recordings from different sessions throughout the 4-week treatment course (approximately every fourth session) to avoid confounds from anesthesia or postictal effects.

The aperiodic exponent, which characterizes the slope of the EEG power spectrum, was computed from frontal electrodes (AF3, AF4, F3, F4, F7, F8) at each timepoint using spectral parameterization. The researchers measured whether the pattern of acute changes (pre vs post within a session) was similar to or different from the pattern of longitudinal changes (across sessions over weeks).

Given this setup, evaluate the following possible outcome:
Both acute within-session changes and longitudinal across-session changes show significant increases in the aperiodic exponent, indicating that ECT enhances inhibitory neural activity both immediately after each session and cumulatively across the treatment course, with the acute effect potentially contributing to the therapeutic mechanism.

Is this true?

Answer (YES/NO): YES